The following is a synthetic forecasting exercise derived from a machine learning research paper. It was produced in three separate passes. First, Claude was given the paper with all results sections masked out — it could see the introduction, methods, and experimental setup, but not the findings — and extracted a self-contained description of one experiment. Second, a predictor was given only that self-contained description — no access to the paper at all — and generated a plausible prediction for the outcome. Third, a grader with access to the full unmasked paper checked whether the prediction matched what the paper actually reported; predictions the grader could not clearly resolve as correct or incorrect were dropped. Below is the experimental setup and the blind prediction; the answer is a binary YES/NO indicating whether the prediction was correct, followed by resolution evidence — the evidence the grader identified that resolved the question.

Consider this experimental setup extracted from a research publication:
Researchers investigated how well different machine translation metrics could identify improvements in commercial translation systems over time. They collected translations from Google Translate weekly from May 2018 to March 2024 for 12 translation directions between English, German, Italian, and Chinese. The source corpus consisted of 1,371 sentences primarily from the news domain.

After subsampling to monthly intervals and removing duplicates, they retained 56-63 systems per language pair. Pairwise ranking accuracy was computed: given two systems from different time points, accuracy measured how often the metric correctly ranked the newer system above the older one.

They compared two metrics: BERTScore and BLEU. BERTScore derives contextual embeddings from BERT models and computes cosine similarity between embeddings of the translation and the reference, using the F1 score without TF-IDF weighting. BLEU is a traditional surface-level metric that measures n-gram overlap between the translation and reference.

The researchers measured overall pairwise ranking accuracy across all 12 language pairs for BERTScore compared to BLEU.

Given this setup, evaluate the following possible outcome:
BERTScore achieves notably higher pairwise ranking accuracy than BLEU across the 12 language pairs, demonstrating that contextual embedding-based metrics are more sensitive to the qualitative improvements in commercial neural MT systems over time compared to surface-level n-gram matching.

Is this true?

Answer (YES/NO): NO